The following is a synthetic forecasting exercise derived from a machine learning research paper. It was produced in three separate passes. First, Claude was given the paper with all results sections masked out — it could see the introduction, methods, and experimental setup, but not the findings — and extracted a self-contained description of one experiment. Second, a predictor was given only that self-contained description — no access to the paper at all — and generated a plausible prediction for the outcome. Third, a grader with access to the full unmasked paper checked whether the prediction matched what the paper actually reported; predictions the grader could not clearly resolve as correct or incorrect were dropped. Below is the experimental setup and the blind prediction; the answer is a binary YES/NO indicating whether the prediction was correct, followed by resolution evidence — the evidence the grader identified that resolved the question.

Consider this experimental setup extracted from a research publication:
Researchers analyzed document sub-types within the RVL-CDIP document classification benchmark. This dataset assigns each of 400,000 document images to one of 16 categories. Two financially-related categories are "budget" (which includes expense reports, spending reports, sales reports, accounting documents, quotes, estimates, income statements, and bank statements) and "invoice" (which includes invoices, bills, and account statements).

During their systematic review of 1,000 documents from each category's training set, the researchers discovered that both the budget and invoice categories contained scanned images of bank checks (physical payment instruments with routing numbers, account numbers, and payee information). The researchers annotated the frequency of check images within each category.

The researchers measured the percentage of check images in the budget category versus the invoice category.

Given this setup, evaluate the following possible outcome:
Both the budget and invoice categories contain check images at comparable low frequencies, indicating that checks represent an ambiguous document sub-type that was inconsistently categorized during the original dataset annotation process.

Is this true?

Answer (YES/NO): NO